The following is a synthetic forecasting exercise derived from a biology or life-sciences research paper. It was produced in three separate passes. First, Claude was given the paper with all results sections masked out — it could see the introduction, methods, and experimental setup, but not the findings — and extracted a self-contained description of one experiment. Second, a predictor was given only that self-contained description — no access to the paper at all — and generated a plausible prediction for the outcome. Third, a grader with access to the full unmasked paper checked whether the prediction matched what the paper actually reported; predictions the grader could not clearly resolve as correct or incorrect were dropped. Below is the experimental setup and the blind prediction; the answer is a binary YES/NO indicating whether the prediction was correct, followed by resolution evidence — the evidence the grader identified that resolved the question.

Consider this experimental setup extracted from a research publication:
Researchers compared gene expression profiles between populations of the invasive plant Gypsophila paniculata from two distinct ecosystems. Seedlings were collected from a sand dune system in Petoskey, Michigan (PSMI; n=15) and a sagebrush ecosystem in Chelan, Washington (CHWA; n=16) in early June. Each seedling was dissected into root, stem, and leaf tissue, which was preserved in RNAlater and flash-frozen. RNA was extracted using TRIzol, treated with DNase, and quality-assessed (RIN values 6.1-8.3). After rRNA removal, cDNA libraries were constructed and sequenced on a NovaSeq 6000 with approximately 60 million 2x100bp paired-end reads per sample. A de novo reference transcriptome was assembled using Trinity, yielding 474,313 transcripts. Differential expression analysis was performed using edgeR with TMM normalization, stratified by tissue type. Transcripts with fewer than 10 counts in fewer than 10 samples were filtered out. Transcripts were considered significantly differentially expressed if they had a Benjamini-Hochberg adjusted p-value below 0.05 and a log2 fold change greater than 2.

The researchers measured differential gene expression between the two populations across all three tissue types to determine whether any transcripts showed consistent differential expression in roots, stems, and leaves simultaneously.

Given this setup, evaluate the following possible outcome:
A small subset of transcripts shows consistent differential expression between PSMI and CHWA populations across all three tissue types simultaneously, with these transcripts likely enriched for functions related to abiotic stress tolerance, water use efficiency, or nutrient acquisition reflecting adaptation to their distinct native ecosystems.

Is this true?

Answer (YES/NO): YES